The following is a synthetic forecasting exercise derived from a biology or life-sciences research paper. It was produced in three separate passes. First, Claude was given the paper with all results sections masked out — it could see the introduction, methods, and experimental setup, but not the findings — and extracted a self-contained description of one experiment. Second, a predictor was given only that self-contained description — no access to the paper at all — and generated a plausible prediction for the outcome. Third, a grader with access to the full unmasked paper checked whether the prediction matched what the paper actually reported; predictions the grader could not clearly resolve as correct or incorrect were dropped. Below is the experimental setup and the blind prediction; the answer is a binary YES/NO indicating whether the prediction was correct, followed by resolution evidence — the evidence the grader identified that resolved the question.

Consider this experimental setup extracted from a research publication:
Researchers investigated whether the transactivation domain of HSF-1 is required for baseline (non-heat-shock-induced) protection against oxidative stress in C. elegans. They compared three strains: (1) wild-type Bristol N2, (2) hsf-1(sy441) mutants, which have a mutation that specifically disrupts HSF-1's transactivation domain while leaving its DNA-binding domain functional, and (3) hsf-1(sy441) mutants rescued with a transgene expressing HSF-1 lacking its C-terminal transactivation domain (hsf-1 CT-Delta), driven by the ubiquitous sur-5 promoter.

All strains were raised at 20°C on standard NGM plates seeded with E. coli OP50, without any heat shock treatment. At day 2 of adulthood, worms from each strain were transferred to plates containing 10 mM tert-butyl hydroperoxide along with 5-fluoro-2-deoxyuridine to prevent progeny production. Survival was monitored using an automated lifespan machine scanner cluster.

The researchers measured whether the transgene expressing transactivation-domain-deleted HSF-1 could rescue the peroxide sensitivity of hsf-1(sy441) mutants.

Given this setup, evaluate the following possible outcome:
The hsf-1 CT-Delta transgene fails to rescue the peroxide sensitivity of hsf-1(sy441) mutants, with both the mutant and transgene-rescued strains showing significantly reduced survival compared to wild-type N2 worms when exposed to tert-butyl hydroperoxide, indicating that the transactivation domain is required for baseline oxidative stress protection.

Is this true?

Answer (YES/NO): NO